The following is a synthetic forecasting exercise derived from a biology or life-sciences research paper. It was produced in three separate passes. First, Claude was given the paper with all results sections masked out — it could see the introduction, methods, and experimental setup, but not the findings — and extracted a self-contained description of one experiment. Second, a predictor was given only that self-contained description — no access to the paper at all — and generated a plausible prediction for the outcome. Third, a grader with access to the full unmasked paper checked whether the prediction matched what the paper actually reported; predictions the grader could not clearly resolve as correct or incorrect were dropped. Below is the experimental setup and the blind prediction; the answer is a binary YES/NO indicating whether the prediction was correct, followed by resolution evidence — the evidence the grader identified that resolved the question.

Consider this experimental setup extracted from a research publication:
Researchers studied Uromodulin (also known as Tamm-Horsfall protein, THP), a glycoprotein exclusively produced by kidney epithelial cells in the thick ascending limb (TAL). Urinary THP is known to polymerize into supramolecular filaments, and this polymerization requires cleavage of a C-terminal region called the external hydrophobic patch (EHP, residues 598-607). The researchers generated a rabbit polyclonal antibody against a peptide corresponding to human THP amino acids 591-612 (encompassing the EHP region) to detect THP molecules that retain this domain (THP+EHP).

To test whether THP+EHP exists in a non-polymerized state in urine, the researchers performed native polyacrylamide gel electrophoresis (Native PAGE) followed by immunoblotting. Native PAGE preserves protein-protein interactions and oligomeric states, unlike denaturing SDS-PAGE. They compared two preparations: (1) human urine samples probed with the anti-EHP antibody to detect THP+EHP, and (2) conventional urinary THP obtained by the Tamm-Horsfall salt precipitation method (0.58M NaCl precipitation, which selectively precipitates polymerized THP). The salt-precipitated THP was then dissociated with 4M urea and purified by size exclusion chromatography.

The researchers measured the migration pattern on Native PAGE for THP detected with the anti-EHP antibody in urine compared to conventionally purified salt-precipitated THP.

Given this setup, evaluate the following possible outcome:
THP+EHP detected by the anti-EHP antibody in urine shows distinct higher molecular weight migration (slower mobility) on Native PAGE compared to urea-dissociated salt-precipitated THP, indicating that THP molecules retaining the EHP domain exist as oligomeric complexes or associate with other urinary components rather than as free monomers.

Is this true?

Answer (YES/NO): NO